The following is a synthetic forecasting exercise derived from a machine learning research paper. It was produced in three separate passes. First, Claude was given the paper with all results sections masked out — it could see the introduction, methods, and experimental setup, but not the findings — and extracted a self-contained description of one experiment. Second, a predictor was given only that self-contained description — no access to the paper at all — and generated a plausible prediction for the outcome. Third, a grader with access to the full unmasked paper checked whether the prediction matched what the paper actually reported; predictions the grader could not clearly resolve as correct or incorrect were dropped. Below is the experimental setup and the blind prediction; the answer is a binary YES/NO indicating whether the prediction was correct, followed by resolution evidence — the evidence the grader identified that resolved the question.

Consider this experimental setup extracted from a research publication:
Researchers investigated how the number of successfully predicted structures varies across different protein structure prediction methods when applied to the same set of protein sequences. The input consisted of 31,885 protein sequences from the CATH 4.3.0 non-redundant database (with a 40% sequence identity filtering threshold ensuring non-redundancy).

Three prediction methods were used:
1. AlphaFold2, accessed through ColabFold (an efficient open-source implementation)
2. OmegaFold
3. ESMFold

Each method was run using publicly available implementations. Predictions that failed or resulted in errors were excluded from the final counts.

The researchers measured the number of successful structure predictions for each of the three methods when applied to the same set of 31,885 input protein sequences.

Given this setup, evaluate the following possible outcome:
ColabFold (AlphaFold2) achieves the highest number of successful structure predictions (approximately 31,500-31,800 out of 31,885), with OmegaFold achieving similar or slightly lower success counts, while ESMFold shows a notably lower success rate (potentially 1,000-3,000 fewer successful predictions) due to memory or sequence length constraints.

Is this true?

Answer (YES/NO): NO